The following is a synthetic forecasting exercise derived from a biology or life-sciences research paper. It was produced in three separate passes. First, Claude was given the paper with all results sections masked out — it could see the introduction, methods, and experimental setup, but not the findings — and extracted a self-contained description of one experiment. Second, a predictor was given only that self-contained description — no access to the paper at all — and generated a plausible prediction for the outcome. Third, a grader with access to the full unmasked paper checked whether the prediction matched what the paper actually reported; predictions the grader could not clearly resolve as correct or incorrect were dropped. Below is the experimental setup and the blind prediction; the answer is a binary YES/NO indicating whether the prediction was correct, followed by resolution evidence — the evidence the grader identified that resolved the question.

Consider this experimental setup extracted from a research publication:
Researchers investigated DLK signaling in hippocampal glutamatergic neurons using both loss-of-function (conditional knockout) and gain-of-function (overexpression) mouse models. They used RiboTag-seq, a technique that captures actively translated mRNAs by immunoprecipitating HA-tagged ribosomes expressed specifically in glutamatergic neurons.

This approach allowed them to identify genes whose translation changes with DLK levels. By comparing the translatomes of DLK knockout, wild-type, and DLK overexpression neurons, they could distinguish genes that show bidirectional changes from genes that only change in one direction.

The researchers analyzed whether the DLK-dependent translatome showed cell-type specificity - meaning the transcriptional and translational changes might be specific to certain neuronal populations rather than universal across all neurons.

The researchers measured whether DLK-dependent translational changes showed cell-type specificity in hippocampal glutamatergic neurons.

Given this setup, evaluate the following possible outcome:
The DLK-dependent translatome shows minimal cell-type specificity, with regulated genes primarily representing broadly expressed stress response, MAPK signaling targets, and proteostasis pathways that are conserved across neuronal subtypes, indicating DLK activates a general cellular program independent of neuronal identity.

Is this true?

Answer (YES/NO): NO